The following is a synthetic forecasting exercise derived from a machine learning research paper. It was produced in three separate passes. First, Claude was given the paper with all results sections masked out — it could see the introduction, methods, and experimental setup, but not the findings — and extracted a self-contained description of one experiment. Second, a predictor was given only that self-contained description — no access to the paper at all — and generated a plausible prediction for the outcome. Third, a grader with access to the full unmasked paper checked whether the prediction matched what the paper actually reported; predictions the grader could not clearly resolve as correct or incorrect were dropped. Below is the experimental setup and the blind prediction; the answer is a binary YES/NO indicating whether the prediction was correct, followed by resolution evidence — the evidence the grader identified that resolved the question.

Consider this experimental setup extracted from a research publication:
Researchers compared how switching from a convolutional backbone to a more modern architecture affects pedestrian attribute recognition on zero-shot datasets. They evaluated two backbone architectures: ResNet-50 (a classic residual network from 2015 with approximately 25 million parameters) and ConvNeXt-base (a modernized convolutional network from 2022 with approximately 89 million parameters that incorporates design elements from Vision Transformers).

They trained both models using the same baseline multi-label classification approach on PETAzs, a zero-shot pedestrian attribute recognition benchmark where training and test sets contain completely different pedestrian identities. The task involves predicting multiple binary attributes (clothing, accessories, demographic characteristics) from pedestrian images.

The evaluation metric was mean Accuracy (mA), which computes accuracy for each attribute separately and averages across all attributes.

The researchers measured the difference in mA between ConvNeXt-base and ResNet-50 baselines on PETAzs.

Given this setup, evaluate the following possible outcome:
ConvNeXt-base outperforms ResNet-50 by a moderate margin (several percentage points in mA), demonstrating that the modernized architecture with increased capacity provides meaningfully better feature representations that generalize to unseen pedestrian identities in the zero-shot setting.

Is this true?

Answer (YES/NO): YES